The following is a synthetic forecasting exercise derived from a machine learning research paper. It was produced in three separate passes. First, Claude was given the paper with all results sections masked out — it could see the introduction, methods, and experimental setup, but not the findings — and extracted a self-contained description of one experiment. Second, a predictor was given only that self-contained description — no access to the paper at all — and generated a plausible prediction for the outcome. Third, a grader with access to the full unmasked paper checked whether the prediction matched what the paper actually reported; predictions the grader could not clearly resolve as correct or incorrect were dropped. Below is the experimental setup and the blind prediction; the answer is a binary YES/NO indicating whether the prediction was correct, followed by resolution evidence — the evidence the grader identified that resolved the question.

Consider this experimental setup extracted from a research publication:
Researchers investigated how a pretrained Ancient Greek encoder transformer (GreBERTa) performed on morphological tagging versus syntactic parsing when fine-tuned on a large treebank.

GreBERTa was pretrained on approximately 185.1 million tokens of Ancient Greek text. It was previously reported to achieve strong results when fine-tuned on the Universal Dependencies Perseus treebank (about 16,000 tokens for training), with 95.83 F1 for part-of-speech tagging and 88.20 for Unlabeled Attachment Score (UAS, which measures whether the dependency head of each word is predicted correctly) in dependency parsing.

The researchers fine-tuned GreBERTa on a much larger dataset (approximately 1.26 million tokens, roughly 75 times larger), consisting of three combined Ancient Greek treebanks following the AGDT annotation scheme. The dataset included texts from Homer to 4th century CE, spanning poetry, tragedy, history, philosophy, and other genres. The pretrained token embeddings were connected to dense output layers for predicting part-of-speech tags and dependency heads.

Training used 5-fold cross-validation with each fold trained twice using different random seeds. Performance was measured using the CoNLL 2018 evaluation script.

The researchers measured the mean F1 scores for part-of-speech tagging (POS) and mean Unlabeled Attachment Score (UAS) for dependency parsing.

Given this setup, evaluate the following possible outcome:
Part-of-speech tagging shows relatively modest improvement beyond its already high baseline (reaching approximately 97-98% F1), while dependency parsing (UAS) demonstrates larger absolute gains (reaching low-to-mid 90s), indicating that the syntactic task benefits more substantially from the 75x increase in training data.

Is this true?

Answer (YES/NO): NO